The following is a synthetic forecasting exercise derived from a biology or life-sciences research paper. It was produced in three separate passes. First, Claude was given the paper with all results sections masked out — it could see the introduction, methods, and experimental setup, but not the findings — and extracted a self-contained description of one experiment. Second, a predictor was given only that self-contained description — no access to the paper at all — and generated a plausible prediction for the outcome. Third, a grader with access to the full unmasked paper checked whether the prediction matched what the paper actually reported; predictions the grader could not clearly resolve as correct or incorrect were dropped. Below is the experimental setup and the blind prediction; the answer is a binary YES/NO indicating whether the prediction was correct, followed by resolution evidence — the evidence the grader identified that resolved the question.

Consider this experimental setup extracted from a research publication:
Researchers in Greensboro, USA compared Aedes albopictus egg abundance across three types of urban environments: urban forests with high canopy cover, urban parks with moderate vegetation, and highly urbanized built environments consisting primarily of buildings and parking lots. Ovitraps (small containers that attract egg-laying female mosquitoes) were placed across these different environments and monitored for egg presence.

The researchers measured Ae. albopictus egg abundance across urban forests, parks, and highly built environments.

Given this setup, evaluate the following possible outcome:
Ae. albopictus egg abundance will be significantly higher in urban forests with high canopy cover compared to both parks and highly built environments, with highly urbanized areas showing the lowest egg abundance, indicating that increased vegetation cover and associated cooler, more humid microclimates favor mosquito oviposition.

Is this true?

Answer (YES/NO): NO